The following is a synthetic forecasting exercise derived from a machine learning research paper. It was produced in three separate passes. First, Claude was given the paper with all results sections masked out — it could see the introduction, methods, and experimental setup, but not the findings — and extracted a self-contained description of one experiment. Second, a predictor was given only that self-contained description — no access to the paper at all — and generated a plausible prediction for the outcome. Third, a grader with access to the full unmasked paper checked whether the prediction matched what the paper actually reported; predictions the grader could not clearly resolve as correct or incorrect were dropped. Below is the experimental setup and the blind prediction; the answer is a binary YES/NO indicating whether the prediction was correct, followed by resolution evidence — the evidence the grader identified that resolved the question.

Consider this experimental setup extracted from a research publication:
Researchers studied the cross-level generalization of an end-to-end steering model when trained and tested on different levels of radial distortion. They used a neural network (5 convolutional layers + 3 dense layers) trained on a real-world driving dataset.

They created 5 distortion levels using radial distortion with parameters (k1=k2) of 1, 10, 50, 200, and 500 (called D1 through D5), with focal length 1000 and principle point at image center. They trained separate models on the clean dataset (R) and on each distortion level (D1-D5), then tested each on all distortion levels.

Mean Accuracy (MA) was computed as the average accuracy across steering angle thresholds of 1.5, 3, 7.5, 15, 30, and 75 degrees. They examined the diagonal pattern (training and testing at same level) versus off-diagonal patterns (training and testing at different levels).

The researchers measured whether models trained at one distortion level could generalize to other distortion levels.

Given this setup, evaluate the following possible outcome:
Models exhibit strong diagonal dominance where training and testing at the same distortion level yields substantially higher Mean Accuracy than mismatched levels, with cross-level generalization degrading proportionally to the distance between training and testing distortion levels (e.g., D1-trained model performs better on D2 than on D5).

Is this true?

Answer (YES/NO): NO